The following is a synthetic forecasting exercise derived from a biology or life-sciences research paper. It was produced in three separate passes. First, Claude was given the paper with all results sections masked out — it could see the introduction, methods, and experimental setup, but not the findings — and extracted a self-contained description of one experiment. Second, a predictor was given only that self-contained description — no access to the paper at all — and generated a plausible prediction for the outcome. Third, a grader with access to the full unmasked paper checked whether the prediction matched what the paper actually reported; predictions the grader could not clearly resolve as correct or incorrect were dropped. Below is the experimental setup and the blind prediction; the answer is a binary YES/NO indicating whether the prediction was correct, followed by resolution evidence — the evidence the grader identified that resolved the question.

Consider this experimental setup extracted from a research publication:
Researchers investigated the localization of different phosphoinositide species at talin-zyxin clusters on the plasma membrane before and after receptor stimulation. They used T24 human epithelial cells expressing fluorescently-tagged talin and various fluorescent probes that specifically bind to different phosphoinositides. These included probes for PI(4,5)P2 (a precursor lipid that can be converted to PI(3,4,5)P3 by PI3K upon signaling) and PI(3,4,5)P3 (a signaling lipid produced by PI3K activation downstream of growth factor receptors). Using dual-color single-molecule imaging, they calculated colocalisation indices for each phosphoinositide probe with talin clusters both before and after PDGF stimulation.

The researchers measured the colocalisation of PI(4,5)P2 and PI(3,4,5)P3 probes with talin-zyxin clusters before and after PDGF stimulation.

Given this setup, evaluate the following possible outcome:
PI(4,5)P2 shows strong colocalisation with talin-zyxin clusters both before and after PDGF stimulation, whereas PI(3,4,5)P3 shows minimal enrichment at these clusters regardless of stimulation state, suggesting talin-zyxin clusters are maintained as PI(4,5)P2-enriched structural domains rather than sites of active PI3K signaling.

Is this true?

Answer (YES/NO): NO